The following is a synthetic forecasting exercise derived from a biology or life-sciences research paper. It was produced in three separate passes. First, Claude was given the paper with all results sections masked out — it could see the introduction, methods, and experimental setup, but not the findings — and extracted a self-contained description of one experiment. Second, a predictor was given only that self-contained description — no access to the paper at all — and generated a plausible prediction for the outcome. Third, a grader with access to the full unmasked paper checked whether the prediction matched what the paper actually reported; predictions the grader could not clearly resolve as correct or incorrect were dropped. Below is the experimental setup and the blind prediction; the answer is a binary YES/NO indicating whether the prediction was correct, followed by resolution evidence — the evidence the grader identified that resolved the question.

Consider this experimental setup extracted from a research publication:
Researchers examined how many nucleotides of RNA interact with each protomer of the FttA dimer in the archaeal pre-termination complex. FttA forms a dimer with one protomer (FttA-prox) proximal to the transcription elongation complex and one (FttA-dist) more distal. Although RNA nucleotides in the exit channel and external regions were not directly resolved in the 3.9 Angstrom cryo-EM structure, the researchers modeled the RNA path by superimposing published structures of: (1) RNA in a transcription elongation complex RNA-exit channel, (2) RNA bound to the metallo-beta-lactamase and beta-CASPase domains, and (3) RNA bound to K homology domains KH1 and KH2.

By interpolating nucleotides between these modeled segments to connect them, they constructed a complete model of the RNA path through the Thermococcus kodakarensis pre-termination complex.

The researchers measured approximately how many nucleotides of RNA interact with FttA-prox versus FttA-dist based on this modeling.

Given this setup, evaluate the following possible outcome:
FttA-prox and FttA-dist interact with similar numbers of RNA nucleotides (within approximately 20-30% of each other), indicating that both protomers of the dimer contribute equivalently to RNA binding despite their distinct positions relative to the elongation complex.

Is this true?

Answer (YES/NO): NO